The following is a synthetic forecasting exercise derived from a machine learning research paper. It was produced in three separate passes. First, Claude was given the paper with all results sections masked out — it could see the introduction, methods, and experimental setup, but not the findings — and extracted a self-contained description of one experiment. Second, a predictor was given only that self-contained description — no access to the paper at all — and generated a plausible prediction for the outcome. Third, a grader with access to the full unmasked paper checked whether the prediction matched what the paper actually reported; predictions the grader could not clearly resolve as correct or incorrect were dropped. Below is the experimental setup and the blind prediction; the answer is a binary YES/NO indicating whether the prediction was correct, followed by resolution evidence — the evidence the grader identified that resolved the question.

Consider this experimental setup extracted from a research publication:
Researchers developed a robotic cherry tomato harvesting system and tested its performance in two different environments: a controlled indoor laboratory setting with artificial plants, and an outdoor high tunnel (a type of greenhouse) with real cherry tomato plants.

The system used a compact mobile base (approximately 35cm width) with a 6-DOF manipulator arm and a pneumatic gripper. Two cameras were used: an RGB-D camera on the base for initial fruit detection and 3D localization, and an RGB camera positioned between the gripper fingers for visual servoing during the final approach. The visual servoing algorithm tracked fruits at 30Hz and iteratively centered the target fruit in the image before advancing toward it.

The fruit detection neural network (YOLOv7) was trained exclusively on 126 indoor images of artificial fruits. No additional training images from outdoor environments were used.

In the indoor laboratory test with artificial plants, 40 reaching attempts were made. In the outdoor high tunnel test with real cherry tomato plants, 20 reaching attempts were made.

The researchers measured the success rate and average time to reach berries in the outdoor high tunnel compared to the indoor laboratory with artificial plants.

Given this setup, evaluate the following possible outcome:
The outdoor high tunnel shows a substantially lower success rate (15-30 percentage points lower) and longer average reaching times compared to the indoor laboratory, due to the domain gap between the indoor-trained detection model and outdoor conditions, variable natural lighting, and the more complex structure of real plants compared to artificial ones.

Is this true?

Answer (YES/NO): NO